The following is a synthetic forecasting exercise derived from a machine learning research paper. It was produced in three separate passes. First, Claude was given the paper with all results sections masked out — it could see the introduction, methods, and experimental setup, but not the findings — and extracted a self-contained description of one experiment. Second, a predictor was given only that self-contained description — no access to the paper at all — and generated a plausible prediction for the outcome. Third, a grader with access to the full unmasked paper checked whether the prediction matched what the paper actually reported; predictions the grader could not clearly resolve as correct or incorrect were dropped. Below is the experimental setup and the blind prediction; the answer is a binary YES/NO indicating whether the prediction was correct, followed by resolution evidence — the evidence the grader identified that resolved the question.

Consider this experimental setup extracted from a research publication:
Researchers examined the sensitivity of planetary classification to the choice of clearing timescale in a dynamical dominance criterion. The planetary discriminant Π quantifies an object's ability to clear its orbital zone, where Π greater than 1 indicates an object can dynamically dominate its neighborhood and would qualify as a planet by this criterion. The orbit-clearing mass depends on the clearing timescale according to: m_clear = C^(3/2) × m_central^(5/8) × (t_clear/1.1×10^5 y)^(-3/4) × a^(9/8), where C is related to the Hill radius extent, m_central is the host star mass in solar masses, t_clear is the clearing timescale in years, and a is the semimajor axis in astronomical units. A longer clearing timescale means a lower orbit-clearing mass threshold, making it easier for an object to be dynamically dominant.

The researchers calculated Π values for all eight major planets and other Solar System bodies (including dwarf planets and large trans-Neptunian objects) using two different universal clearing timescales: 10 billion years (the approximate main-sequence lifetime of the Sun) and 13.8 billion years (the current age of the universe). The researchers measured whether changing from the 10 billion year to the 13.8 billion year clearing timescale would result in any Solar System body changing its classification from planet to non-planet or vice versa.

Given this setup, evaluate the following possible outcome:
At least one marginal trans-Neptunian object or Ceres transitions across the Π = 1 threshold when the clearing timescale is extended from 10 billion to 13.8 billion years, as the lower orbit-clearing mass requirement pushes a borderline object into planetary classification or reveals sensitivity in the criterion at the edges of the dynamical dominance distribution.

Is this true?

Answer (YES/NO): NO